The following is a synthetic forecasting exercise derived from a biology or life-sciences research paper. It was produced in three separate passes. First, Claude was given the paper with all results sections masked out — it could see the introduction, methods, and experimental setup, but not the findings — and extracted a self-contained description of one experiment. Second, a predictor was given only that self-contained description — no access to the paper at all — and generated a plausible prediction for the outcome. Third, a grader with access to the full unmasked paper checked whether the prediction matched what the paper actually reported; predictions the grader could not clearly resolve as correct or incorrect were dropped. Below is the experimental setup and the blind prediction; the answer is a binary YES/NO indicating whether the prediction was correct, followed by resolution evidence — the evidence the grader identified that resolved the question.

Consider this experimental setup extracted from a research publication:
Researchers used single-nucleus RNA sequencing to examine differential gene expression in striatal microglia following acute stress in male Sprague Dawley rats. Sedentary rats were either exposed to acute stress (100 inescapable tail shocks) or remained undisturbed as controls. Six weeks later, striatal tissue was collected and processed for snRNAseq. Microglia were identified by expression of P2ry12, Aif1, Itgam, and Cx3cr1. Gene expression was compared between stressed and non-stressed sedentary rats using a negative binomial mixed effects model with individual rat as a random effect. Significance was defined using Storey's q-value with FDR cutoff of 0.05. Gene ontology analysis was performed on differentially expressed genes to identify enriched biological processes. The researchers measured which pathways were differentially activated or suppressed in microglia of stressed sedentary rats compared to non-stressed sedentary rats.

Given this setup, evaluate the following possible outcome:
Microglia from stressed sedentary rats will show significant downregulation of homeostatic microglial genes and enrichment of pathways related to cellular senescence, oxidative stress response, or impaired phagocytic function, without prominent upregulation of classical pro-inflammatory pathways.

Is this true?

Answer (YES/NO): NO